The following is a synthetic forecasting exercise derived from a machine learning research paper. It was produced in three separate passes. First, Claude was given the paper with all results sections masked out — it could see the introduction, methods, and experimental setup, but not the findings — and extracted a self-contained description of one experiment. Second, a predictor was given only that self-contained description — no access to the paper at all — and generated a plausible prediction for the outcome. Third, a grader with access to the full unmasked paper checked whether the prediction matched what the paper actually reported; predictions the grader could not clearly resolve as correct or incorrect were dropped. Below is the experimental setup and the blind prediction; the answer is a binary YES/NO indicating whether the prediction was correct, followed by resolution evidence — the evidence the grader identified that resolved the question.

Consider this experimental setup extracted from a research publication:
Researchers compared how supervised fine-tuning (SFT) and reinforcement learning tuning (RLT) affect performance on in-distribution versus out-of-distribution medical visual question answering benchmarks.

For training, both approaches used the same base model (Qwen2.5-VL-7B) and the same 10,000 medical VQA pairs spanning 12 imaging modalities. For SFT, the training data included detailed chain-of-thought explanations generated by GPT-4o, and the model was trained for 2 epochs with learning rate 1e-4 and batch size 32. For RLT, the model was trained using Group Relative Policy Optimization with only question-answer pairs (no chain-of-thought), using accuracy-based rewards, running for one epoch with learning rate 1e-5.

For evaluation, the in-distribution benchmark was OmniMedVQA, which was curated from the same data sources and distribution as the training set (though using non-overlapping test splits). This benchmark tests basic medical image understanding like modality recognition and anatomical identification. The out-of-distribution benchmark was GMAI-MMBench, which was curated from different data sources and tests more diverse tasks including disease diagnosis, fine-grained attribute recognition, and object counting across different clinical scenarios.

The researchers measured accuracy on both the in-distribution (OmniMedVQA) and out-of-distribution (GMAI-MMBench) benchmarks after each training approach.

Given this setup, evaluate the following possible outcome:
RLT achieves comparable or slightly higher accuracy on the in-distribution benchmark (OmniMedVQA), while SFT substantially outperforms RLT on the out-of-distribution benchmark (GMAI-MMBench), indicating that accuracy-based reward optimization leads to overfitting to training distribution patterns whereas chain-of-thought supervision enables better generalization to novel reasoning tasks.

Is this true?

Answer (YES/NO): NO